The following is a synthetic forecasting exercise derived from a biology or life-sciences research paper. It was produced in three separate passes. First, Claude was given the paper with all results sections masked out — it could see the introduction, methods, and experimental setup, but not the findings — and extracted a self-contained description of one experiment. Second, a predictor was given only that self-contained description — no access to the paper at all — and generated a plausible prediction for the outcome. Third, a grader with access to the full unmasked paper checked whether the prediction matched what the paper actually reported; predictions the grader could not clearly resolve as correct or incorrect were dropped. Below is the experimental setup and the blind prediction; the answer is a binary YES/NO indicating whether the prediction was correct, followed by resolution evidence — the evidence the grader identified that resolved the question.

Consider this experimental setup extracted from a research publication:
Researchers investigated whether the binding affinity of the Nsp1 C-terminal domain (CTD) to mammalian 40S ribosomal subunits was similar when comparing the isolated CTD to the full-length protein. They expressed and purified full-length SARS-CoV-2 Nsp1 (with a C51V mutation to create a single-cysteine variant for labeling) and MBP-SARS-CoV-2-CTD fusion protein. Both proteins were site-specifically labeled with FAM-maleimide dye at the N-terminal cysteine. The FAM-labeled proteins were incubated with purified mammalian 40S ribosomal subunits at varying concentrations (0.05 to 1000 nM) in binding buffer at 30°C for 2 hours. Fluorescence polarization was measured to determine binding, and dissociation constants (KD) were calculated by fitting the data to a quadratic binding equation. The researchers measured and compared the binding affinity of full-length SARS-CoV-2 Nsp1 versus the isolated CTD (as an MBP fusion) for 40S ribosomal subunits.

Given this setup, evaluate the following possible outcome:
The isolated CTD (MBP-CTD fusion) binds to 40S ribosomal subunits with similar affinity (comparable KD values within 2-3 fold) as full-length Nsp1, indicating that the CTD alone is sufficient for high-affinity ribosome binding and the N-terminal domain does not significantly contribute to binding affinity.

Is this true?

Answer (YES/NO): YES